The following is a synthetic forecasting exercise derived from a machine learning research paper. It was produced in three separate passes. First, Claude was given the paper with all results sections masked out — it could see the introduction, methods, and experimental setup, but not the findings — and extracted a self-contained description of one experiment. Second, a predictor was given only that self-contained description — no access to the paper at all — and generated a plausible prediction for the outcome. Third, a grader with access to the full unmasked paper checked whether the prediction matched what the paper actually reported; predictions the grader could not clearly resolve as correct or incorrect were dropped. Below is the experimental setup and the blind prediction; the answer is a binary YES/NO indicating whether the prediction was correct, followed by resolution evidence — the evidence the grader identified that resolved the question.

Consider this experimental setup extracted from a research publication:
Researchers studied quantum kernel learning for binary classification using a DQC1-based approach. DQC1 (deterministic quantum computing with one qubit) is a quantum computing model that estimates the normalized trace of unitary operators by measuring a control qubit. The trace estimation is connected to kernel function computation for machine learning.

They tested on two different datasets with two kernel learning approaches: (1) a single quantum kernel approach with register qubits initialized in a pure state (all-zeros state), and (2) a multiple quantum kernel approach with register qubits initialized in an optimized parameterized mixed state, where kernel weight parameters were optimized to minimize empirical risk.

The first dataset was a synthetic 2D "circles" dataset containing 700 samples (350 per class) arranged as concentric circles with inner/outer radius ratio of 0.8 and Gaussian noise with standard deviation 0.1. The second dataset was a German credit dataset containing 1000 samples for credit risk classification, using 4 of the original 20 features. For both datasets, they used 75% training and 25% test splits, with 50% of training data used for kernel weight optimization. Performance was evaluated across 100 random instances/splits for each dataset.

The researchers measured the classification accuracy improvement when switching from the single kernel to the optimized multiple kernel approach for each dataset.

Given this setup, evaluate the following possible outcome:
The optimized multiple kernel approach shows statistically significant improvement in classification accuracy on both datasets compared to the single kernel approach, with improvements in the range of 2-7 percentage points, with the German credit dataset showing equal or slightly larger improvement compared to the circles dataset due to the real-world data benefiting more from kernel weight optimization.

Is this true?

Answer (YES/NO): NO